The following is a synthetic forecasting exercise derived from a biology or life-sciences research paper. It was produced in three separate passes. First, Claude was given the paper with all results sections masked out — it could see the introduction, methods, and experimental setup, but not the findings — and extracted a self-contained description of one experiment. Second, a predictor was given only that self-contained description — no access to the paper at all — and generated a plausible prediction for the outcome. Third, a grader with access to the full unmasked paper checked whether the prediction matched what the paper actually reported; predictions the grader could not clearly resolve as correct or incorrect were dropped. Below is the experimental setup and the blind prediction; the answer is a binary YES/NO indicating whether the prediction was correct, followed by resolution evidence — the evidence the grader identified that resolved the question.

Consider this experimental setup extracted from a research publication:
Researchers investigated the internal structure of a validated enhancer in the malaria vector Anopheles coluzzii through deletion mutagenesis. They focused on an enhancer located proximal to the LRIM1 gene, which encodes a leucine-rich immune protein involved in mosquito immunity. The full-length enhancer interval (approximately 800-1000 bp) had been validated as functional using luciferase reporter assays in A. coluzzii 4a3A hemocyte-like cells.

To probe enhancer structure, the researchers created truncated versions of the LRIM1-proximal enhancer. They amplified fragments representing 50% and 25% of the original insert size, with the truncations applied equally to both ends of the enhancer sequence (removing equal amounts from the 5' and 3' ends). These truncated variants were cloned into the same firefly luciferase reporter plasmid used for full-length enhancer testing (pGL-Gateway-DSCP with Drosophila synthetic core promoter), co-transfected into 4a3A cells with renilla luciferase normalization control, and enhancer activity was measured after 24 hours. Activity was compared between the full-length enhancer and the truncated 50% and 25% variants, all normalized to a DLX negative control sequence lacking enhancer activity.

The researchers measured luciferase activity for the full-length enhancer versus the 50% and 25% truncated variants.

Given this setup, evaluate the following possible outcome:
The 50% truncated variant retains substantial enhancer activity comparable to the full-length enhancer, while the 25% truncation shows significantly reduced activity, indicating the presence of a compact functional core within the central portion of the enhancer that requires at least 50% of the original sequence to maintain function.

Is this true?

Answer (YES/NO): NO